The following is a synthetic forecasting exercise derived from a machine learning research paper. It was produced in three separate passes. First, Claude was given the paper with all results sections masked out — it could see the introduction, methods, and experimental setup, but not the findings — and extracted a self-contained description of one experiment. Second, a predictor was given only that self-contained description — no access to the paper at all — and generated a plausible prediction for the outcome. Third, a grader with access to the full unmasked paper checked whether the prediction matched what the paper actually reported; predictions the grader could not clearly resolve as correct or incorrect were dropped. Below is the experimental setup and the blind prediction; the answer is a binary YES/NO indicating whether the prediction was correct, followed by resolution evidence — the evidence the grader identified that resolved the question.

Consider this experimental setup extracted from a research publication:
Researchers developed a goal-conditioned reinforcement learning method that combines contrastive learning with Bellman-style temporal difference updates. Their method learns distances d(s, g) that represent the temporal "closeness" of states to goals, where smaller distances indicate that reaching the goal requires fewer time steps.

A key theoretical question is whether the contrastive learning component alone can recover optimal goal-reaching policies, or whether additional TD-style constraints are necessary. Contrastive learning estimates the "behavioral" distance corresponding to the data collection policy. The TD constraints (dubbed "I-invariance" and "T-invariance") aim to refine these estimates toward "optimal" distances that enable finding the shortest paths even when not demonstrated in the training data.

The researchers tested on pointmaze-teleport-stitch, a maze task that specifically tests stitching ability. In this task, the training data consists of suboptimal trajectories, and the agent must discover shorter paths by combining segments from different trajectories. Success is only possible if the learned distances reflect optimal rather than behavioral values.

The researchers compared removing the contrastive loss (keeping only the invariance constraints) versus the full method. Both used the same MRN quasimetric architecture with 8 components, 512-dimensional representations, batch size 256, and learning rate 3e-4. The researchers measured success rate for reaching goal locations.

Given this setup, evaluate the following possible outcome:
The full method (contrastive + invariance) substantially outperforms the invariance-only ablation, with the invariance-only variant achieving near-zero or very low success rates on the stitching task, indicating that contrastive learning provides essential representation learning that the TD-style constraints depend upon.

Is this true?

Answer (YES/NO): YES